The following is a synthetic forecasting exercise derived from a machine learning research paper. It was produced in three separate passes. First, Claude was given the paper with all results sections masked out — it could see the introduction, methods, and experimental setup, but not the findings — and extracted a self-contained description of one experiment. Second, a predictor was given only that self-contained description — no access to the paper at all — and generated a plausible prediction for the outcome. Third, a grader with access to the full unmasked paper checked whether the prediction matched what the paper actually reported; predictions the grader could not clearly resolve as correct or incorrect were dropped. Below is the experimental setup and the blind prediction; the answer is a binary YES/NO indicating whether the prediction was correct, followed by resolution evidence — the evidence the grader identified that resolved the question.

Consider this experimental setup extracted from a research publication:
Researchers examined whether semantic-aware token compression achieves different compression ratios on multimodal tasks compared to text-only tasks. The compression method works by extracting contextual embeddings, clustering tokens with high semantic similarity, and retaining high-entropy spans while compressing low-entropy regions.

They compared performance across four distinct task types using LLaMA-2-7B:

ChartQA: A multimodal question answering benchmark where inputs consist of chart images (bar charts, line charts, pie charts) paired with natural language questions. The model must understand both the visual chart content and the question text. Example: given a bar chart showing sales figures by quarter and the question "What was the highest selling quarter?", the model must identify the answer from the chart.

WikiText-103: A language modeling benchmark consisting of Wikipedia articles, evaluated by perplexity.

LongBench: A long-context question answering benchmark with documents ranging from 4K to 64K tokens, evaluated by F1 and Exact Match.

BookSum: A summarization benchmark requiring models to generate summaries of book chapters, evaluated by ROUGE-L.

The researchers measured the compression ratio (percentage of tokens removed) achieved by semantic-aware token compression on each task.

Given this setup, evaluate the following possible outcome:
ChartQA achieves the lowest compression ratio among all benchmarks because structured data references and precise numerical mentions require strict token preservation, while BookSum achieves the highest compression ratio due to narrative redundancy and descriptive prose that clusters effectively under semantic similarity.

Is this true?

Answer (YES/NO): NO